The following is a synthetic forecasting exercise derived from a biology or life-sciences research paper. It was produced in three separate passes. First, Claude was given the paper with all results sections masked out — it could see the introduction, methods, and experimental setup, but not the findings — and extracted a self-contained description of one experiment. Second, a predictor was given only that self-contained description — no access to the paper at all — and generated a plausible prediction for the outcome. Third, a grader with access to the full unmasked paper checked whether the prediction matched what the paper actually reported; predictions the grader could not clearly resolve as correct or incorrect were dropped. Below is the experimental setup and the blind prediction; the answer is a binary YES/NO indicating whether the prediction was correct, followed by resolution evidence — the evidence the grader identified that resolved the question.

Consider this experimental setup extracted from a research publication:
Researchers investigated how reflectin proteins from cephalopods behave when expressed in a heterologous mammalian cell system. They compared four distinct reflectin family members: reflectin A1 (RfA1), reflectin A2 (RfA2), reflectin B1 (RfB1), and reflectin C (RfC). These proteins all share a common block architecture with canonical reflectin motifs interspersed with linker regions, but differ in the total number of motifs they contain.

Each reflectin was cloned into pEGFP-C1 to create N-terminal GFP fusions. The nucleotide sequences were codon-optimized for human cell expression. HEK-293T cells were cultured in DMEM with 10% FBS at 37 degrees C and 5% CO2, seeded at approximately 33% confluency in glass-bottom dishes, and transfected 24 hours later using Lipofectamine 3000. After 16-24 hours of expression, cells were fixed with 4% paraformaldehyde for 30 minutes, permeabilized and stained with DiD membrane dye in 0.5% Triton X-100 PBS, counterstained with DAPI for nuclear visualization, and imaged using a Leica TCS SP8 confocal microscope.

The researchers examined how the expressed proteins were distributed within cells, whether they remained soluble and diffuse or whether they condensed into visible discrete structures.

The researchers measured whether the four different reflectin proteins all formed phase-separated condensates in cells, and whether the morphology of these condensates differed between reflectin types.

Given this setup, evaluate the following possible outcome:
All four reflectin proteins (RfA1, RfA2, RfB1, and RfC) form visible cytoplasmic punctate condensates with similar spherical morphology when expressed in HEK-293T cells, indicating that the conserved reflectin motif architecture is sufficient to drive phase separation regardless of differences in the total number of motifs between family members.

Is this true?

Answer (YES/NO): NO